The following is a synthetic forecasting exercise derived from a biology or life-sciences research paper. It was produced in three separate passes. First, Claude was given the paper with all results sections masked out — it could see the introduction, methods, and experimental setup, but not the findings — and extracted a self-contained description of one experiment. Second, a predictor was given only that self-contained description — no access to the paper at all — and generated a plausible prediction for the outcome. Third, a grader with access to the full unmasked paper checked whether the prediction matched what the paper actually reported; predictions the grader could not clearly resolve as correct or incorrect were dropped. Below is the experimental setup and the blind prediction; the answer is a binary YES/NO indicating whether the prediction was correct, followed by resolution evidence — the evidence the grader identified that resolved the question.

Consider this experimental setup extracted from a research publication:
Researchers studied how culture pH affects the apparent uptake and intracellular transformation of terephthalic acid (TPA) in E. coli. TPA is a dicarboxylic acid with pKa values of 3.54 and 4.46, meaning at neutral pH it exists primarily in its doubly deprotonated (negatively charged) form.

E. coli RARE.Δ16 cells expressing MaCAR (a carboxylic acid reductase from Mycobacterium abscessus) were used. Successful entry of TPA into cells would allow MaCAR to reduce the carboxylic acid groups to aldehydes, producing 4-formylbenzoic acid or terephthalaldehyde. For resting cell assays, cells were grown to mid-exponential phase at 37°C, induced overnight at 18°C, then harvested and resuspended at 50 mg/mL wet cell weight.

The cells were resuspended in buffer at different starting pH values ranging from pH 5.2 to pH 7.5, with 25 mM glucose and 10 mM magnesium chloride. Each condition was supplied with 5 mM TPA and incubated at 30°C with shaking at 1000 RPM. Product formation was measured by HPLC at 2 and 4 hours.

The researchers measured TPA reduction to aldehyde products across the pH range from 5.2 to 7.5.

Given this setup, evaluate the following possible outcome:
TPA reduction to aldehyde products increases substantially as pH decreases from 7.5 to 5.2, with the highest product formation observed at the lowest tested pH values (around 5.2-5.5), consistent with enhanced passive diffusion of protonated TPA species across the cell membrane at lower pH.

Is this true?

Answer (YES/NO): YES